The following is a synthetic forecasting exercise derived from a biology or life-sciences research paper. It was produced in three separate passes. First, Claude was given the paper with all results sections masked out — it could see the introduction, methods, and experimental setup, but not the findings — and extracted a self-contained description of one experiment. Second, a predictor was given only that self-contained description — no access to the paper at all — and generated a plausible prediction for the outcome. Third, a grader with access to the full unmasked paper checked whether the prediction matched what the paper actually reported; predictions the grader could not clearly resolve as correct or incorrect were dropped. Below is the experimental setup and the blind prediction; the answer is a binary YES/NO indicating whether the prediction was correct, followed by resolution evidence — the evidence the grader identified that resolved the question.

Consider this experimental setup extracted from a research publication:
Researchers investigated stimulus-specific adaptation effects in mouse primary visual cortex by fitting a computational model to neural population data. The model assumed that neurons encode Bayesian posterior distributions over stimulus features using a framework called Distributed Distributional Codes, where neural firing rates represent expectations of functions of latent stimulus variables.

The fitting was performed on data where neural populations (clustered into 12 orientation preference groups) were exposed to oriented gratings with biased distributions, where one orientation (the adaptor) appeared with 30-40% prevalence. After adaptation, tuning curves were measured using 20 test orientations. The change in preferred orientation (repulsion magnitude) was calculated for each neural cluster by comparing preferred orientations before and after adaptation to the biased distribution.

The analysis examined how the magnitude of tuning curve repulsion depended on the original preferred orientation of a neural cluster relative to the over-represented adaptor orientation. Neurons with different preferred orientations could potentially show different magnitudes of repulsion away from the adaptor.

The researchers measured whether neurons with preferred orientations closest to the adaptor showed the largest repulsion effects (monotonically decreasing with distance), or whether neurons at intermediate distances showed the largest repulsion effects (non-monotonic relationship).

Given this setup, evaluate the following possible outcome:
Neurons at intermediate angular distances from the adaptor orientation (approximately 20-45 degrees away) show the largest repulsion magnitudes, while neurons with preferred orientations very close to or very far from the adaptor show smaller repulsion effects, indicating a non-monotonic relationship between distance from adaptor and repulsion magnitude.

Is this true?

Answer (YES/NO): YES